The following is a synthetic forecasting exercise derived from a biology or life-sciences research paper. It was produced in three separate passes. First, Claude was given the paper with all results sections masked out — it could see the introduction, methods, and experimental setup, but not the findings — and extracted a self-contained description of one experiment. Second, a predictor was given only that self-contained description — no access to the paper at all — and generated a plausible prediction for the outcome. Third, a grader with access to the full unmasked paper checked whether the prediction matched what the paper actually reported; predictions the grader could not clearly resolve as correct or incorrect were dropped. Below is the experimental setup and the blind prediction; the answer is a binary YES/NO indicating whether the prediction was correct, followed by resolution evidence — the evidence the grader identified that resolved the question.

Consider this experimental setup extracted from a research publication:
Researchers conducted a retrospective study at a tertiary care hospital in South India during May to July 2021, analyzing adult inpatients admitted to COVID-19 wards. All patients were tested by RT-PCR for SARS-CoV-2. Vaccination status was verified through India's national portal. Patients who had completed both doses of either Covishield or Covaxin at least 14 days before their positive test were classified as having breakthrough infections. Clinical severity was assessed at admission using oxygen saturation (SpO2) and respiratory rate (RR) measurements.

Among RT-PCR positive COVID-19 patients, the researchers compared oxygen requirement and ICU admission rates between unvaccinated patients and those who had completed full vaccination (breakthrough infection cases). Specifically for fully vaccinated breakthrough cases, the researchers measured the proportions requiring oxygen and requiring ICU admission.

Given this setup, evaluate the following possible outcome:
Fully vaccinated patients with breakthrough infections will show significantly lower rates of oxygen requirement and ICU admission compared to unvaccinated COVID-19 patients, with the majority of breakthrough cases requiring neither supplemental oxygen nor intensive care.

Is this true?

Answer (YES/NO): YES